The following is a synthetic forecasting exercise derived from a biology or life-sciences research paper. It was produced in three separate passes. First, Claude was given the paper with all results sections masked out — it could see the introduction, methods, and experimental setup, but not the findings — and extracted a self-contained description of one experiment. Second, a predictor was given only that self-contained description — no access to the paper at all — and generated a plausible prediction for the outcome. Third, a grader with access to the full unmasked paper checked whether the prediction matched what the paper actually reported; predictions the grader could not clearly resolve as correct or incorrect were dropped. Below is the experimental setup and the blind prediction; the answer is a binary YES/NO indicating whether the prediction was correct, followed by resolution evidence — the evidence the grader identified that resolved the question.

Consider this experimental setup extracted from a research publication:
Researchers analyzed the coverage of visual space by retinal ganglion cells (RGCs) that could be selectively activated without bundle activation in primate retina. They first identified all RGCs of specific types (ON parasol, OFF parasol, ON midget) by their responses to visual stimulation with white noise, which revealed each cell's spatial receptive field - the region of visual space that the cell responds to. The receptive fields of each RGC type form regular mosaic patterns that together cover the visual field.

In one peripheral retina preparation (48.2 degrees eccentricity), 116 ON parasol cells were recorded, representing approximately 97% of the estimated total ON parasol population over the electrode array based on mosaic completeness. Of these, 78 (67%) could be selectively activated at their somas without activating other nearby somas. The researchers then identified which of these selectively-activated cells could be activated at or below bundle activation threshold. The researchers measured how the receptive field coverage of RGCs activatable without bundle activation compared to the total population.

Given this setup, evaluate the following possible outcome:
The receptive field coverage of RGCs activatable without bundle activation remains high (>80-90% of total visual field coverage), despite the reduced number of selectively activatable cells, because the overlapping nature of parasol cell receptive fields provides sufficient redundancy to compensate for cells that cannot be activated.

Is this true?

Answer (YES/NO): NO